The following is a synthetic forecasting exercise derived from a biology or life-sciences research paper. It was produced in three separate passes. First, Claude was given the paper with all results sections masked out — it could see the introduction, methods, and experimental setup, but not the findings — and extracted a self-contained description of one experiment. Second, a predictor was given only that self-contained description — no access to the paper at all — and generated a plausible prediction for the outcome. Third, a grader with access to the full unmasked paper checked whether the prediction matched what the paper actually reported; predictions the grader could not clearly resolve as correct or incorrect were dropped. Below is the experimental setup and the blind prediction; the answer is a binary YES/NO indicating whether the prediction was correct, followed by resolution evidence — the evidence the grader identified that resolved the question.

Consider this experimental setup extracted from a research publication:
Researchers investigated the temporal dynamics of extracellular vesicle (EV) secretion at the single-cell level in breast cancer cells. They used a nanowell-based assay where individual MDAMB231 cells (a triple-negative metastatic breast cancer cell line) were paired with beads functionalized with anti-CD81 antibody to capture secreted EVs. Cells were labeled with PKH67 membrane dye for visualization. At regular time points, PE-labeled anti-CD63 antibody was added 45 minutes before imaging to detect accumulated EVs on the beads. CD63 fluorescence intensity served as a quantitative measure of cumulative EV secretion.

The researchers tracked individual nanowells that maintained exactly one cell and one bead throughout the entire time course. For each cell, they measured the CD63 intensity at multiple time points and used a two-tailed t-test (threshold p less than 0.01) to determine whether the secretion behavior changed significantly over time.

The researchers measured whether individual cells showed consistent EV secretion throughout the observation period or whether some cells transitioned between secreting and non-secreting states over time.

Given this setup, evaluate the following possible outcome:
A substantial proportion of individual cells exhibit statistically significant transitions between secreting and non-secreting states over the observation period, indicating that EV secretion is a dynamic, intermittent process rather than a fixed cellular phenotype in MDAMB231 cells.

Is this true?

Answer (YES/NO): NO